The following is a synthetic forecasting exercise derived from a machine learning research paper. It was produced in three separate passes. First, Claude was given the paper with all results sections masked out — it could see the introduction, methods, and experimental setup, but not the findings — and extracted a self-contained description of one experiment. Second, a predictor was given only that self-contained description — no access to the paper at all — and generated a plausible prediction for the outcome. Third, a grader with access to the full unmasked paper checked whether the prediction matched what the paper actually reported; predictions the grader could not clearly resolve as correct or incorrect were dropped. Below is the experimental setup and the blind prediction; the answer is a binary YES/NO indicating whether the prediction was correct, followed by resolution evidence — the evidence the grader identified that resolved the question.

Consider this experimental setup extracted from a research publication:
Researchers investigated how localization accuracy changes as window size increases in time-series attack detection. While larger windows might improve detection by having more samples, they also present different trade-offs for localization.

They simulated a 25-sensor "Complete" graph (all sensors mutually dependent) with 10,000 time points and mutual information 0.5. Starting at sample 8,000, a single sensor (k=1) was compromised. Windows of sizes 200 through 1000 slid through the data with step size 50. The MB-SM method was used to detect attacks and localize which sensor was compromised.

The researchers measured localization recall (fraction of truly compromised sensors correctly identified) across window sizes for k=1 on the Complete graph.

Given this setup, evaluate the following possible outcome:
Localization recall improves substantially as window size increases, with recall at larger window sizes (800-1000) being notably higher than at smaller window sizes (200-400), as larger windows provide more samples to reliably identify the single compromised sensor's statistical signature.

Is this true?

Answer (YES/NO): YES